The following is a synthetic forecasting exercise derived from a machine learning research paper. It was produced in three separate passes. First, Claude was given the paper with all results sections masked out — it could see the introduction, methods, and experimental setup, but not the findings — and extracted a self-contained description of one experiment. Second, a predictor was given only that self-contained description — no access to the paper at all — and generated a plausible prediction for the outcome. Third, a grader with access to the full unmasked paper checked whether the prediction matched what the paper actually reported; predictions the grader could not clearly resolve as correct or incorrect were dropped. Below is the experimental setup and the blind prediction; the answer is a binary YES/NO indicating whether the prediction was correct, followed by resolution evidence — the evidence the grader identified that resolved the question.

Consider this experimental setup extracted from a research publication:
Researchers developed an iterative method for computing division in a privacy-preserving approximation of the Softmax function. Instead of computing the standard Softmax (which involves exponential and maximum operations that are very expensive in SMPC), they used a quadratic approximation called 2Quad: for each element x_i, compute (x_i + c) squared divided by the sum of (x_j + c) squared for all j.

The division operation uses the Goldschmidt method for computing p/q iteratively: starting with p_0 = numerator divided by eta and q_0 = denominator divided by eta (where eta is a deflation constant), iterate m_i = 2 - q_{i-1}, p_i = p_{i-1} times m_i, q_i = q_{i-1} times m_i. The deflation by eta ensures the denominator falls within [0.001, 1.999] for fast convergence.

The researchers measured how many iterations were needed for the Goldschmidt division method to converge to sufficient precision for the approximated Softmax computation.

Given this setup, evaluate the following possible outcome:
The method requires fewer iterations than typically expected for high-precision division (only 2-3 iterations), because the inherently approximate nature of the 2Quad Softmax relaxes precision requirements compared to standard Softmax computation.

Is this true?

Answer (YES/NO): NO